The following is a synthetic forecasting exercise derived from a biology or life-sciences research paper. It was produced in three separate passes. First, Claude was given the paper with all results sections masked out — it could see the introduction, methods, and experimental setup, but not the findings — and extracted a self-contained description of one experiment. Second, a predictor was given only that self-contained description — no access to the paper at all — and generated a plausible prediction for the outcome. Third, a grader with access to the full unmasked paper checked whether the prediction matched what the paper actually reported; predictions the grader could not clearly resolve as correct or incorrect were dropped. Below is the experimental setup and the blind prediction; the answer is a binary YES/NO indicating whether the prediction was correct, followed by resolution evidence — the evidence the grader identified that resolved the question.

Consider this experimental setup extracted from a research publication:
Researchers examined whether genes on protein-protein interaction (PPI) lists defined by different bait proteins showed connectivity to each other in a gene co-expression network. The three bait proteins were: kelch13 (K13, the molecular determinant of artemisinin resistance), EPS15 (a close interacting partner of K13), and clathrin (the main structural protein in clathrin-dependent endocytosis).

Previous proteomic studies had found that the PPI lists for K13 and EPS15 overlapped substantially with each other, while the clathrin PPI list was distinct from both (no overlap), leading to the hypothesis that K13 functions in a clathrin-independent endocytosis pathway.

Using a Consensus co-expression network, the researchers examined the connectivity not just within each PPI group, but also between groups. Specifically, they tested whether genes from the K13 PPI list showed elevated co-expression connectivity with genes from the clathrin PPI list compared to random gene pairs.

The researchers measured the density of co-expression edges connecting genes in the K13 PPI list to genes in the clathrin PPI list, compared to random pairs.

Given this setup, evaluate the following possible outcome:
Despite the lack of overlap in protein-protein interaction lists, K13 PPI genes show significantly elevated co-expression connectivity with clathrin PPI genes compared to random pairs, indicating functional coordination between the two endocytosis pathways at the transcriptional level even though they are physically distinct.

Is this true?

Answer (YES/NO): YES